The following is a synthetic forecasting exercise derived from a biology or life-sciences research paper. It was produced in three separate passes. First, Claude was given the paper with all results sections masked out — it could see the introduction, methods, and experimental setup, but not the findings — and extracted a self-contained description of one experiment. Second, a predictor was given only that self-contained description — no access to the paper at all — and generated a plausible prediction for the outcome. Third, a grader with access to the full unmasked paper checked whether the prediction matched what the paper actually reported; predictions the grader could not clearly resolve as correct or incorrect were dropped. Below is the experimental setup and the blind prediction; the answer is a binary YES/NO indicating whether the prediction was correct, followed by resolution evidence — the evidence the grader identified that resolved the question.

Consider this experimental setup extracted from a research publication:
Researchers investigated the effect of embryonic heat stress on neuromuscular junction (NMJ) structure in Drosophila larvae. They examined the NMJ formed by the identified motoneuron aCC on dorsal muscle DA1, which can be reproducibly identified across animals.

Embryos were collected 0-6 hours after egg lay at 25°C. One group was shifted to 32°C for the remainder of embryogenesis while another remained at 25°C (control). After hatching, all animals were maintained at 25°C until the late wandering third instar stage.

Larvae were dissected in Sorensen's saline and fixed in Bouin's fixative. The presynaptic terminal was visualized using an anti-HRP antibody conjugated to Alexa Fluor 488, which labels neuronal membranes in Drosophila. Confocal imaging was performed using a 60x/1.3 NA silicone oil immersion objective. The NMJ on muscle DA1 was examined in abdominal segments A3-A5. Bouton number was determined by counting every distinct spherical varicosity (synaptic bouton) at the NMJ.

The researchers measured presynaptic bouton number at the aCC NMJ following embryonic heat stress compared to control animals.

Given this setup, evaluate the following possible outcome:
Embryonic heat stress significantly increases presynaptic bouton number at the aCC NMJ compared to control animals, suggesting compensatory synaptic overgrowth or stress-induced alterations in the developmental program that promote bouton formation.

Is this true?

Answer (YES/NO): YES